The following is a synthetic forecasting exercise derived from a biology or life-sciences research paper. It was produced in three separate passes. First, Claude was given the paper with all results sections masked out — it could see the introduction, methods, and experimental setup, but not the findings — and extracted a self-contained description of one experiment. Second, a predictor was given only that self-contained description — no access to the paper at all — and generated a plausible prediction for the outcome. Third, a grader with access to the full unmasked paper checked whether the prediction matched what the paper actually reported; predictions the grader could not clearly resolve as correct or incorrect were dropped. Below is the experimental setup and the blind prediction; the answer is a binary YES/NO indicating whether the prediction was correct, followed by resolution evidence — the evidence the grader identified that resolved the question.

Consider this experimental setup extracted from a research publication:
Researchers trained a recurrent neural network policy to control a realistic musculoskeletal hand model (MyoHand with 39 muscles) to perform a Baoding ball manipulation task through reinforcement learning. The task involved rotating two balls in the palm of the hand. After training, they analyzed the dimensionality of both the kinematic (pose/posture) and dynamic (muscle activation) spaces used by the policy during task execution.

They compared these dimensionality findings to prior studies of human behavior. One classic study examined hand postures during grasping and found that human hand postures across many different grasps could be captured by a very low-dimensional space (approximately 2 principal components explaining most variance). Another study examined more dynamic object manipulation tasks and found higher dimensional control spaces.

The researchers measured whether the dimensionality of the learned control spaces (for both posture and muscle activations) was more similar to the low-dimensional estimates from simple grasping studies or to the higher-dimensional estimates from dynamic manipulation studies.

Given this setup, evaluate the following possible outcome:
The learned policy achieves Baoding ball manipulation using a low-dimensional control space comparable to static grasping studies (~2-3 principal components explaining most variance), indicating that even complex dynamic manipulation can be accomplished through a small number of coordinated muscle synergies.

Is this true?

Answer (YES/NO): NO